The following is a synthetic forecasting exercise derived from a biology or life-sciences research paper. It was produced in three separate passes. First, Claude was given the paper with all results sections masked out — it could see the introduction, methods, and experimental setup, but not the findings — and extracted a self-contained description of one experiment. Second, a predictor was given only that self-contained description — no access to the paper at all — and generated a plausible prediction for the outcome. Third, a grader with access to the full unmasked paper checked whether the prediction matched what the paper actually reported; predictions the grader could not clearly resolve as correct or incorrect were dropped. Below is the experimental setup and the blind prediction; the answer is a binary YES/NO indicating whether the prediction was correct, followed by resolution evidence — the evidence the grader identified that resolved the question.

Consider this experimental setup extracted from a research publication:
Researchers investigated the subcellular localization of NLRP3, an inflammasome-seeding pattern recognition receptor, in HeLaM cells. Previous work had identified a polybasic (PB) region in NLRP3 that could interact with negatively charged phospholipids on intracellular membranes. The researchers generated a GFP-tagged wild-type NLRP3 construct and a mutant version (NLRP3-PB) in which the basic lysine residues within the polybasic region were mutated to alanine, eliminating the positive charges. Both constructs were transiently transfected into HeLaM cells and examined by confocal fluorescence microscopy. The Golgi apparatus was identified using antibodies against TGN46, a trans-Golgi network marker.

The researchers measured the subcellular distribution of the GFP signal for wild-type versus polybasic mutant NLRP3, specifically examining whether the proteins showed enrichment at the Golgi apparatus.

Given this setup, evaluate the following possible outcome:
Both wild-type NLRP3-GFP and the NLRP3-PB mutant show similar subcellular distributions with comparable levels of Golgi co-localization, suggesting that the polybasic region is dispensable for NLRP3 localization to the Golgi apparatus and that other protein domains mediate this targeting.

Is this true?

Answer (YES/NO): NO